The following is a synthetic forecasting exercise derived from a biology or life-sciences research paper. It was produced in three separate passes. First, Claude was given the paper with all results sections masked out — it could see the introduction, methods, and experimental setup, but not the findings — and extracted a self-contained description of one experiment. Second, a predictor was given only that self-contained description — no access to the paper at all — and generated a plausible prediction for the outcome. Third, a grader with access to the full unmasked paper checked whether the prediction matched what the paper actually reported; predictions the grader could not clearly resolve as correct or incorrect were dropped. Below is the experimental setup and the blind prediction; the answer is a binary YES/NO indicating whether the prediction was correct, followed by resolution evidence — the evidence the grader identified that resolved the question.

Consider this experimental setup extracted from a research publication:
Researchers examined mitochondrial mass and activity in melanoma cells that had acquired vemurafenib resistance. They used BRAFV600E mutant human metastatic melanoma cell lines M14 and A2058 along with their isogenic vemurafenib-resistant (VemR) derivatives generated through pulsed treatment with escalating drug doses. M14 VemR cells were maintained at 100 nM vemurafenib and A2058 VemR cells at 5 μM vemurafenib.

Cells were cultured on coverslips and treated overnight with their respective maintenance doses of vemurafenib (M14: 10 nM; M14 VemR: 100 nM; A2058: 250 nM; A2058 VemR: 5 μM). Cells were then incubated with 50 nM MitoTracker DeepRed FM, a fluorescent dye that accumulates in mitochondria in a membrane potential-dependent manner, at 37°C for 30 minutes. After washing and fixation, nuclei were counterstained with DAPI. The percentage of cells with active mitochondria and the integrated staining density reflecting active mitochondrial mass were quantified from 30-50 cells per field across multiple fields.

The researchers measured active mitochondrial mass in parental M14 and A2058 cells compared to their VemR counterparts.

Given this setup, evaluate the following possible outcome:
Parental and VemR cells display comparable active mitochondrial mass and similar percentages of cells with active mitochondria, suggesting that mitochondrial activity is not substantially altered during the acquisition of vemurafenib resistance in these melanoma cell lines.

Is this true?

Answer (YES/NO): NO